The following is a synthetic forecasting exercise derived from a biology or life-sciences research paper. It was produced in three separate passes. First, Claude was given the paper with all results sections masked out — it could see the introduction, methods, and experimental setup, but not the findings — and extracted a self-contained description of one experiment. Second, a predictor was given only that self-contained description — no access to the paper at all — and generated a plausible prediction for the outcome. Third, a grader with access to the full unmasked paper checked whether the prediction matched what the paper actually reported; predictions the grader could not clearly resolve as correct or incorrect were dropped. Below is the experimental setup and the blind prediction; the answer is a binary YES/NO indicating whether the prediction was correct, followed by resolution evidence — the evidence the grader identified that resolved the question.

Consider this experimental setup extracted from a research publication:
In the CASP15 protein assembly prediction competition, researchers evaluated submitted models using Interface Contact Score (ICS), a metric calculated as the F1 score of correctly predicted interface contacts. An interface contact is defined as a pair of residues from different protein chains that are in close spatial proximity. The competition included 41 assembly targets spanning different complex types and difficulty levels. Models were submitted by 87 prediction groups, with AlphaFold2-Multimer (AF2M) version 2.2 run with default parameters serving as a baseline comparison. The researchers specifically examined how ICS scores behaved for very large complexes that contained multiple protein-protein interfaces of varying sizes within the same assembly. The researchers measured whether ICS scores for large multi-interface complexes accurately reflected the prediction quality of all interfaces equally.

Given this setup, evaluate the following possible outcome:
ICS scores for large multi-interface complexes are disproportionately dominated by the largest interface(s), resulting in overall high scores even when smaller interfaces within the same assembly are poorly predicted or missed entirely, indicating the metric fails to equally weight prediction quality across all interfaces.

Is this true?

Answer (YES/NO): YES